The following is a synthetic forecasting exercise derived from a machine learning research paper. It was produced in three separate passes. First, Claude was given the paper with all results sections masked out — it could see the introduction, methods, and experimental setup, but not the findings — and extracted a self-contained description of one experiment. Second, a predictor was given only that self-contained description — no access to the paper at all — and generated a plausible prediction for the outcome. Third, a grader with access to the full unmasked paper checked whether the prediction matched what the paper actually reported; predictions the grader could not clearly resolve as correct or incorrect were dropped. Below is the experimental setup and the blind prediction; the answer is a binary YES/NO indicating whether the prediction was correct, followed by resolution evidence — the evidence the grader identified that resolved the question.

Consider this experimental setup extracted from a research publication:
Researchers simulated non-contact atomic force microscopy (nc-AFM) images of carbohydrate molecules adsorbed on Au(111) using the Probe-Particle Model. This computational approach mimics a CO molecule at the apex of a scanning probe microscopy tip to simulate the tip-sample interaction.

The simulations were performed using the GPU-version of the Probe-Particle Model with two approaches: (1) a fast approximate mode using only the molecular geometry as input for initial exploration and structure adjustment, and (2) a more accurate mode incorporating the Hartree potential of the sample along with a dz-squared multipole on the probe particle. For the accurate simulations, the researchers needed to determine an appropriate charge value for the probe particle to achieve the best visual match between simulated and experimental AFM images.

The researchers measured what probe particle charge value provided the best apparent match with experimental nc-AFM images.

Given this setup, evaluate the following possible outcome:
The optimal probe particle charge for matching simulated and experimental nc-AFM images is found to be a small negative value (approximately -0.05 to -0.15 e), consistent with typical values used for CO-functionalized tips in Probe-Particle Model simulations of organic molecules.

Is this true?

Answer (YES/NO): YES